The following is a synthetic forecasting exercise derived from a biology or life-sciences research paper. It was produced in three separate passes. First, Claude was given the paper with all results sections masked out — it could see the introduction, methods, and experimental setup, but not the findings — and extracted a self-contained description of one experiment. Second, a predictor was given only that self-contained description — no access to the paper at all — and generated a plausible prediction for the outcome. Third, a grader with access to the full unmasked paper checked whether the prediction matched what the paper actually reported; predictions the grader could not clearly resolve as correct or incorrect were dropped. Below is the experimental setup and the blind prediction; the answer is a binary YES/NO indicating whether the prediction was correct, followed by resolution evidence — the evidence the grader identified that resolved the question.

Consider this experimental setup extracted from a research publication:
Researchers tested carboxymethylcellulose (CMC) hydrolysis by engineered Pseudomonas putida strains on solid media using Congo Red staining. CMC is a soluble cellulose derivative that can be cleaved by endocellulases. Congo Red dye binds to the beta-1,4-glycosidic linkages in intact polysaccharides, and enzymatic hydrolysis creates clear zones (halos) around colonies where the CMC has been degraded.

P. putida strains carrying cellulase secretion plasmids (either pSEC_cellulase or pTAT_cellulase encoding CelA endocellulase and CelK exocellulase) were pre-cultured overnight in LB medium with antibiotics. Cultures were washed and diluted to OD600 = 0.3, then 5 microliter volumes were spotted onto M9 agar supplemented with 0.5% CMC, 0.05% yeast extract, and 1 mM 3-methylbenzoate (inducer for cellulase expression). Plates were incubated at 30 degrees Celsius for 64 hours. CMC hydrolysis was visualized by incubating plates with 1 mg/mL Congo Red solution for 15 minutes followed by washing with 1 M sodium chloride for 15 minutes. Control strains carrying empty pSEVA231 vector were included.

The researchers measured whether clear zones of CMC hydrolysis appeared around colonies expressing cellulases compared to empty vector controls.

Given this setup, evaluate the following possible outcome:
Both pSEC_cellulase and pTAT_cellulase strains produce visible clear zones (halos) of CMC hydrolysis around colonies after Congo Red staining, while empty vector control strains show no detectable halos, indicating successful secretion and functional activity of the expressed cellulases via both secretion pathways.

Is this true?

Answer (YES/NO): YES